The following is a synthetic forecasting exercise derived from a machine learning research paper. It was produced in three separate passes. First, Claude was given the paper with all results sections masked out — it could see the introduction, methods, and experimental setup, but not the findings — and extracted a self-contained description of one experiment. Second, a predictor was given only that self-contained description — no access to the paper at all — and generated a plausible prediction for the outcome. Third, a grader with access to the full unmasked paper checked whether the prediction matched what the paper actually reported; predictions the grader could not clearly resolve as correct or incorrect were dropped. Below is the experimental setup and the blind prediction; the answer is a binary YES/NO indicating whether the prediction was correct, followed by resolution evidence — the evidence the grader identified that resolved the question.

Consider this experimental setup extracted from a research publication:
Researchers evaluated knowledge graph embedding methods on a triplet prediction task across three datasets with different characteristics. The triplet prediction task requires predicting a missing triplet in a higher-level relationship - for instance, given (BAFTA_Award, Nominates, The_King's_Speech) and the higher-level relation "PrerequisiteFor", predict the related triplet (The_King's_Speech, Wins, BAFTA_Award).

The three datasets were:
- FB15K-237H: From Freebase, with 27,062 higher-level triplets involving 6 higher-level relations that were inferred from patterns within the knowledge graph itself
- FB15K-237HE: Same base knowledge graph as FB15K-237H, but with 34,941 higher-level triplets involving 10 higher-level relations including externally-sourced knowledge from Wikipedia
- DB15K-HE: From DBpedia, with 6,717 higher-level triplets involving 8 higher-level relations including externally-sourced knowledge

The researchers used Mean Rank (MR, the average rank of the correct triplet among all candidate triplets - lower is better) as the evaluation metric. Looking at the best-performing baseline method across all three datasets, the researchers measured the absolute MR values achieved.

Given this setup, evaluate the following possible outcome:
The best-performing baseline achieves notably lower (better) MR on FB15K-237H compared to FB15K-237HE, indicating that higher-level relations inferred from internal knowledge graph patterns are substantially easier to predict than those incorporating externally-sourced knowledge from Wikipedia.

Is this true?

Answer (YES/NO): NO